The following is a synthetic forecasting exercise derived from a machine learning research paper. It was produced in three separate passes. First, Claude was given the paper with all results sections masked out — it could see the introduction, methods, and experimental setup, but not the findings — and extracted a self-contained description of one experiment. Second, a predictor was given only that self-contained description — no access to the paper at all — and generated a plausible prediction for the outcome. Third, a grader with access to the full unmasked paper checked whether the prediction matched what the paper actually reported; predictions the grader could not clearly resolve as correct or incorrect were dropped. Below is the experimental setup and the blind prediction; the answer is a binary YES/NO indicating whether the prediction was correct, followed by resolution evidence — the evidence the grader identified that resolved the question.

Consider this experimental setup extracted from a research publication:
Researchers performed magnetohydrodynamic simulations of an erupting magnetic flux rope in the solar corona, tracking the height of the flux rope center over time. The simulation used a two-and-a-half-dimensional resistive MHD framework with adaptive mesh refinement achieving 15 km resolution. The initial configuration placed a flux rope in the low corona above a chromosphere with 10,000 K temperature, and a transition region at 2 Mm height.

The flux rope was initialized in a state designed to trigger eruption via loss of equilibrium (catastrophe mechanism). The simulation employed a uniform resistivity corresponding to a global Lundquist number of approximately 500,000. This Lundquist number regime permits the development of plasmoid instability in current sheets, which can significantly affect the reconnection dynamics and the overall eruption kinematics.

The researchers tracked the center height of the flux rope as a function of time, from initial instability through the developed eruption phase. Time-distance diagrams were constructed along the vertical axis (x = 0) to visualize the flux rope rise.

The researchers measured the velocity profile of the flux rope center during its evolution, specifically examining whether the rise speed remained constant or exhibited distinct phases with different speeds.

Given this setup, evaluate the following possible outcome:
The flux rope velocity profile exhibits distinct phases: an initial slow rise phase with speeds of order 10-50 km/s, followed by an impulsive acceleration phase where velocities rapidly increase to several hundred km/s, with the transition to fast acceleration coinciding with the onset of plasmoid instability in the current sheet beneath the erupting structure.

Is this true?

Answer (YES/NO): NO